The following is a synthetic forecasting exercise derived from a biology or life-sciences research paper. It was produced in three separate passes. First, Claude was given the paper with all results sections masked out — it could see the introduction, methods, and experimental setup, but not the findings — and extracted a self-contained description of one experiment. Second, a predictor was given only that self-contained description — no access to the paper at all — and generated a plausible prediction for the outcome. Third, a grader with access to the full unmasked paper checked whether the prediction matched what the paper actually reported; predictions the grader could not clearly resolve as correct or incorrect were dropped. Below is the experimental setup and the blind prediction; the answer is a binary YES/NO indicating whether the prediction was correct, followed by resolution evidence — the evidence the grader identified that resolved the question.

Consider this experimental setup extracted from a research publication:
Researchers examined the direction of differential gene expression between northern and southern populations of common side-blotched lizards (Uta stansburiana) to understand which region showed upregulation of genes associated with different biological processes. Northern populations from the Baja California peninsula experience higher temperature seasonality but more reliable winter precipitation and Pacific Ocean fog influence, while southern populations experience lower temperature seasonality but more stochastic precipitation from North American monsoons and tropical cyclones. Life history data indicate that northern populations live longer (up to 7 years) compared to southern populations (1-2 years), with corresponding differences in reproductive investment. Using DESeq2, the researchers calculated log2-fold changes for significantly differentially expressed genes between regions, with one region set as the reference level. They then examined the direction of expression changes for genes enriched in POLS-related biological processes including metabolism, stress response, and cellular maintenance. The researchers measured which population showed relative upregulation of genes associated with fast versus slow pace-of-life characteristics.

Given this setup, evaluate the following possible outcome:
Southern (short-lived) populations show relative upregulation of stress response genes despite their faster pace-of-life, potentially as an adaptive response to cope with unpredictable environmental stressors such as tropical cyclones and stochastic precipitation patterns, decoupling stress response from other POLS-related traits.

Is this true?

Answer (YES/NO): NO